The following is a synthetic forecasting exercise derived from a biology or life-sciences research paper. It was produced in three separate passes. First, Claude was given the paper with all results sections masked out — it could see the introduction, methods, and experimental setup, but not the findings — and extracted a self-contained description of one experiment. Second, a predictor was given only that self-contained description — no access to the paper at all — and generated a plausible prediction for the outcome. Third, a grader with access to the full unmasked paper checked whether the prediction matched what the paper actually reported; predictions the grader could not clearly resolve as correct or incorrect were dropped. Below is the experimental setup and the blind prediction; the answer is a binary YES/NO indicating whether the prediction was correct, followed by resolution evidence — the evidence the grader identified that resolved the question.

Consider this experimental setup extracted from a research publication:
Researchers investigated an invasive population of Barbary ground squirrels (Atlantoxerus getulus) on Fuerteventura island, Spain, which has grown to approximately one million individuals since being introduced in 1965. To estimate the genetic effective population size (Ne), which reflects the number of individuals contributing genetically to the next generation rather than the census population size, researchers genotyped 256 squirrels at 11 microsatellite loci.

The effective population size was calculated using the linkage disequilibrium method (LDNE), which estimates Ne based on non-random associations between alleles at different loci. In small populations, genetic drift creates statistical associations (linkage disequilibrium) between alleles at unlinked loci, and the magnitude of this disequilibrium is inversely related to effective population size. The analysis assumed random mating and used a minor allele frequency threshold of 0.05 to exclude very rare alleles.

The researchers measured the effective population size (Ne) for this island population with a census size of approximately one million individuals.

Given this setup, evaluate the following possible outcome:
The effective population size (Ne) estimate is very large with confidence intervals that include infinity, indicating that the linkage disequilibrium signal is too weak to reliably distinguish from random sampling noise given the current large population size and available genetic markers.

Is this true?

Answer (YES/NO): NO